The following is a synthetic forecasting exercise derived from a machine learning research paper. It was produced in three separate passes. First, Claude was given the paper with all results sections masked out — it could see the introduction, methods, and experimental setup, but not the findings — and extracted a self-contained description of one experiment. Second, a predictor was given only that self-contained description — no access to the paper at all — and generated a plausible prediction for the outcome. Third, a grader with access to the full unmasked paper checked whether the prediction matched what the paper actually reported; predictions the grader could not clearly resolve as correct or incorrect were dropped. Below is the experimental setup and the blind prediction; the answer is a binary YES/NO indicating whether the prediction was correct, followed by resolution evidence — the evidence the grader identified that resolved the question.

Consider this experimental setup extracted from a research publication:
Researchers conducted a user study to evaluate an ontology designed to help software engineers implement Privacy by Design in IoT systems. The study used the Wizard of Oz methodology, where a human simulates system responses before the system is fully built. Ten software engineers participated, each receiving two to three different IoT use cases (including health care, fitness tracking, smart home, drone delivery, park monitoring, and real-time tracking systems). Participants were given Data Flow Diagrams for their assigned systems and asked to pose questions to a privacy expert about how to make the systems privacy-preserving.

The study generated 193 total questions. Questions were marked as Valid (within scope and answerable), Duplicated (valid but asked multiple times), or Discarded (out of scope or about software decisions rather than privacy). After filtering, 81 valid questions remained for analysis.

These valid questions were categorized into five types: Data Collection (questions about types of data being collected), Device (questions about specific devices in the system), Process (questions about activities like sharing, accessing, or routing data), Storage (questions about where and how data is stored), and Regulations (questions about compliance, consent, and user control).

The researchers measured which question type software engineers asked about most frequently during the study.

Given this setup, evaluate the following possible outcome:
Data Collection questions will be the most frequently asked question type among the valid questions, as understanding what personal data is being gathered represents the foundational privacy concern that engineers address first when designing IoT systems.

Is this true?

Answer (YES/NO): NO